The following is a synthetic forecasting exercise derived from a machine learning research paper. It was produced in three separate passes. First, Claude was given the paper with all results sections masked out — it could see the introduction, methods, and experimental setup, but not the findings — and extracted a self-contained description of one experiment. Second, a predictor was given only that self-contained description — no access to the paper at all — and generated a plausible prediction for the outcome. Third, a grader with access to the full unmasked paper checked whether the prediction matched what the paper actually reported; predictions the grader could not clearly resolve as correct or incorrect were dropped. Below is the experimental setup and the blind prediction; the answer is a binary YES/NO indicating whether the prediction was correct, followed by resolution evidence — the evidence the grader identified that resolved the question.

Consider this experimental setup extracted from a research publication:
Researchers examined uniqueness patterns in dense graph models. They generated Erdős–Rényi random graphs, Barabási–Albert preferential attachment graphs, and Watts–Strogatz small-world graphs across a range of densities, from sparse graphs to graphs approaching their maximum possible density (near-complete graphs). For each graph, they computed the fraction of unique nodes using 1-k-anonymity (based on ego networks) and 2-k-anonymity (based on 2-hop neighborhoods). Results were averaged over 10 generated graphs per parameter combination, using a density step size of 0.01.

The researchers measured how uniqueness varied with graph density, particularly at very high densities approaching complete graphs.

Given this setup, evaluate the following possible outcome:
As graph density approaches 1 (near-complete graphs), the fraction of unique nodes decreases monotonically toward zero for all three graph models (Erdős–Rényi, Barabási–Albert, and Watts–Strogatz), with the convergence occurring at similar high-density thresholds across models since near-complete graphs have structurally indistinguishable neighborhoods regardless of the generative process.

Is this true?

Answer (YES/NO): NO